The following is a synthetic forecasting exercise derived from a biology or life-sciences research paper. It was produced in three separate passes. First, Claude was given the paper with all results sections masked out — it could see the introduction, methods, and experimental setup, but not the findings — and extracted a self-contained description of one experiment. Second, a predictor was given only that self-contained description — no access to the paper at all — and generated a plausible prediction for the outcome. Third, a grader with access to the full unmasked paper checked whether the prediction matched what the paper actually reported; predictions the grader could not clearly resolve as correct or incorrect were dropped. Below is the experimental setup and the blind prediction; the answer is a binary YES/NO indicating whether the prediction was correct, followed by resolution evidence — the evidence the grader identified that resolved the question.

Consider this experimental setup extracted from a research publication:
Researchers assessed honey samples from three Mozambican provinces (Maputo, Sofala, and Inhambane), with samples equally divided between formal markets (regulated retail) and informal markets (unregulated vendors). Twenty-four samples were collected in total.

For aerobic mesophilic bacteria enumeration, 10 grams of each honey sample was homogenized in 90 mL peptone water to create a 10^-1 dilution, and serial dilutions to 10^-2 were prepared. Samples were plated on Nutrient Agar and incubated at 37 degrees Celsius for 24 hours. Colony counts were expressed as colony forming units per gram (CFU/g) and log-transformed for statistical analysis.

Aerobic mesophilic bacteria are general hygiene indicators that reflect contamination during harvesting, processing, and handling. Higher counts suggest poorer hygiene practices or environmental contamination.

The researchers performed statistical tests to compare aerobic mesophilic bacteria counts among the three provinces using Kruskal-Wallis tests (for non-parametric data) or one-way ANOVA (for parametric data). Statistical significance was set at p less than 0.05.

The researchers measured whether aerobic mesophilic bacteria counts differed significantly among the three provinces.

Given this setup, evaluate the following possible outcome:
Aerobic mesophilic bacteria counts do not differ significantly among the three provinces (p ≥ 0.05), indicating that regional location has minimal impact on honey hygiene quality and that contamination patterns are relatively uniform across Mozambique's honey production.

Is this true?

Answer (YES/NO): YES